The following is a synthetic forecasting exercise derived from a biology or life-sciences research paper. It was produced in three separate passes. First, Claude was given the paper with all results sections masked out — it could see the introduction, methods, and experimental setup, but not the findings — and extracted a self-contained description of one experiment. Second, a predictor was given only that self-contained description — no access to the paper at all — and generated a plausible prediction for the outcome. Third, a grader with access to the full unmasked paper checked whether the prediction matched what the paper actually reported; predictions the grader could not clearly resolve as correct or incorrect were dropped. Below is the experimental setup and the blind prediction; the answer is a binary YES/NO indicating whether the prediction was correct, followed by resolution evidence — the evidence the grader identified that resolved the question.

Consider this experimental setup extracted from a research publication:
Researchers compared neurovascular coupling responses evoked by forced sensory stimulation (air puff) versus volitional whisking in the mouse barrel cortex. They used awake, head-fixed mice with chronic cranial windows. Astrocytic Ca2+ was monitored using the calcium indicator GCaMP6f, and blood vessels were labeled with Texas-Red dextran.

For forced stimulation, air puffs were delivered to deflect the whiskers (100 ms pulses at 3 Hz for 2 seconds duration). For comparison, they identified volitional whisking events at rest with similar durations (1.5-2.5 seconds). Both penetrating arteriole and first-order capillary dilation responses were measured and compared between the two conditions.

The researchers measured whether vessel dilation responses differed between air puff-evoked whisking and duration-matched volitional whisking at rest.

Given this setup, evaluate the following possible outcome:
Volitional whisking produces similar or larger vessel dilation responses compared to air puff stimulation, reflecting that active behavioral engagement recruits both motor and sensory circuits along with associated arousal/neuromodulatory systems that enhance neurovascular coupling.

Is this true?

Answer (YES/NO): NO